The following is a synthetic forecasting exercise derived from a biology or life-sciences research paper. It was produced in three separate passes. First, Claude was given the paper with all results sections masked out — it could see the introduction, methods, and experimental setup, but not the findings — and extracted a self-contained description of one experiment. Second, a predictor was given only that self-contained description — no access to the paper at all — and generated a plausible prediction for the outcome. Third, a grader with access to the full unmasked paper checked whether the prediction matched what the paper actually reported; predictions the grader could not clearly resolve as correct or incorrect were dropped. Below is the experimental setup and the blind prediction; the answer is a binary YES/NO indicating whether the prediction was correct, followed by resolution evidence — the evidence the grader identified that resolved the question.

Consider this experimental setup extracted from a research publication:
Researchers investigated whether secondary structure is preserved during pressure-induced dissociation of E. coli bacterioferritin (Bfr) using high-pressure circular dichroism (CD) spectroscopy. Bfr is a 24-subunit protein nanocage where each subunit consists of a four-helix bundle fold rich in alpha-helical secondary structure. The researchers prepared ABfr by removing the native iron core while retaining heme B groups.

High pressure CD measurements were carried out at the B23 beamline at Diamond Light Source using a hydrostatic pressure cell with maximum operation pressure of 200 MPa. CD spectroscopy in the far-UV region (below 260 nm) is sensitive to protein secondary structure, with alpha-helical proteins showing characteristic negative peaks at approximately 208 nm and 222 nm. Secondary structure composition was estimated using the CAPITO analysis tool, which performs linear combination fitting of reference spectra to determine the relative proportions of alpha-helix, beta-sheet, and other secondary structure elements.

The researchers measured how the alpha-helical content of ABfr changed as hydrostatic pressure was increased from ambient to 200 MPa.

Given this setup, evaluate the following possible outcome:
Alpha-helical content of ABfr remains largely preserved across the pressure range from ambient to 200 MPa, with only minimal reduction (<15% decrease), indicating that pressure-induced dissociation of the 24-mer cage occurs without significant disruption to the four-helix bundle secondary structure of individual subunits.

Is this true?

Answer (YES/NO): YES